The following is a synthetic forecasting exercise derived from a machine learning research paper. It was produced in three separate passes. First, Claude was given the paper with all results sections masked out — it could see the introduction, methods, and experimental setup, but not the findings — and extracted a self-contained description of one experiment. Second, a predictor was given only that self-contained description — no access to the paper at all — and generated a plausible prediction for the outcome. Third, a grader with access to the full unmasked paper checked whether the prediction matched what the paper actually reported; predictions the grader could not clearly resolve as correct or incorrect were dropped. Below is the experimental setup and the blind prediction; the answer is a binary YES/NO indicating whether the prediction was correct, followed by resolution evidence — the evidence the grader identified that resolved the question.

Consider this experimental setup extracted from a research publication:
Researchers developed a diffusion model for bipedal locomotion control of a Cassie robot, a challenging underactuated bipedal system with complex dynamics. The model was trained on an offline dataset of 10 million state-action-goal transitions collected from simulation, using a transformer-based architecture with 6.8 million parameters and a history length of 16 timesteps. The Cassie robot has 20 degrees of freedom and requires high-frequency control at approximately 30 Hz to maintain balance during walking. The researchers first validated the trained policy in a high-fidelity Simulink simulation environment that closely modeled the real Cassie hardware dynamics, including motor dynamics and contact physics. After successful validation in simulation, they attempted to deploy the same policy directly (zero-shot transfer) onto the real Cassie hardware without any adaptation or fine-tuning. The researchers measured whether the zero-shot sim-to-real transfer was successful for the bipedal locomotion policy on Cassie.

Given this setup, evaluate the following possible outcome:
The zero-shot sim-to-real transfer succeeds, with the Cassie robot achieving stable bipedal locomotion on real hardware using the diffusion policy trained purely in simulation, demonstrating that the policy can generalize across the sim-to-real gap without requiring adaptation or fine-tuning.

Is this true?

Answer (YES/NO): NO